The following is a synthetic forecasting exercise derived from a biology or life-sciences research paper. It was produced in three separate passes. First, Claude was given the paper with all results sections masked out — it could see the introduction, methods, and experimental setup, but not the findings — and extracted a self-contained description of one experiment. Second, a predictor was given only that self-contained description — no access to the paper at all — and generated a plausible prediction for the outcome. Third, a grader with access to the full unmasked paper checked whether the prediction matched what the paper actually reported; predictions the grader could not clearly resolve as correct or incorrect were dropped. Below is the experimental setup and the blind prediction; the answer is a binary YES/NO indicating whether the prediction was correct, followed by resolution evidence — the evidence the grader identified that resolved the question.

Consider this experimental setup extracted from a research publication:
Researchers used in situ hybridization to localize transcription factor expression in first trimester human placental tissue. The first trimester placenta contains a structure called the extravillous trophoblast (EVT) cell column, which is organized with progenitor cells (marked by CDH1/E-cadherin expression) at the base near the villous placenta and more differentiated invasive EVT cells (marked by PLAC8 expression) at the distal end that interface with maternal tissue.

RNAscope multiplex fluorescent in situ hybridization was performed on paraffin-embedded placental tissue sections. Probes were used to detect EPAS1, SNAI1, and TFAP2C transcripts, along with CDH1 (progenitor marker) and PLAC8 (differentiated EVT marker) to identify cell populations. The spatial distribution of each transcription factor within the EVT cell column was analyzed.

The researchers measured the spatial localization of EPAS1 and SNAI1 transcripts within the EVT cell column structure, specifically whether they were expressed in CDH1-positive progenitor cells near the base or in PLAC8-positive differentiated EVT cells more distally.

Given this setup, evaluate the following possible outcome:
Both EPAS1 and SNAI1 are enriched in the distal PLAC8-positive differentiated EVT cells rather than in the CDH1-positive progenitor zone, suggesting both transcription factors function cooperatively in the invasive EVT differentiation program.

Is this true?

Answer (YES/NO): YES